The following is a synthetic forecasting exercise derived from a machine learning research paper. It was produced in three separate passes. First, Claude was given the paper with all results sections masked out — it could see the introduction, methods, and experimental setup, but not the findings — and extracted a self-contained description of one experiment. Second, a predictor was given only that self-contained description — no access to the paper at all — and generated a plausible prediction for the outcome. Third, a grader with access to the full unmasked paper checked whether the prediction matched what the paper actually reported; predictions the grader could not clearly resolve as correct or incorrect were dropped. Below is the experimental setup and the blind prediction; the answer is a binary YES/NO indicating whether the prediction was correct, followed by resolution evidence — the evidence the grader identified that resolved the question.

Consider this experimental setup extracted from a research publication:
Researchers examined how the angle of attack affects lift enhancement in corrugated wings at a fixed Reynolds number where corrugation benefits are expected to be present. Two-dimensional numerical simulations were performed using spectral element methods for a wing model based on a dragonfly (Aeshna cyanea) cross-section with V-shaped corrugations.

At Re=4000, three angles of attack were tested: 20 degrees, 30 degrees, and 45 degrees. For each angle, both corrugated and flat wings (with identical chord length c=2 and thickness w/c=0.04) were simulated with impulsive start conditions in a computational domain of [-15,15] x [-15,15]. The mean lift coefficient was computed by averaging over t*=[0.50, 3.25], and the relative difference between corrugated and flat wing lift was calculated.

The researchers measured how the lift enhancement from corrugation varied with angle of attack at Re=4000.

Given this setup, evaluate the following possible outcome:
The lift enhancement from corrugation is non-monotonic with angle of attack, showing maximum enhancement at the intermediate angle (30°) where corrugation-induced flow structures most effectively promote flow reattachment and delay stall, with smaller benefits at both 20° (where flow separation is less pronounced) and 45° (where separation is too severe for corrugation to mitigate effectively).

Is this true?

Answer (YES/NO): NO